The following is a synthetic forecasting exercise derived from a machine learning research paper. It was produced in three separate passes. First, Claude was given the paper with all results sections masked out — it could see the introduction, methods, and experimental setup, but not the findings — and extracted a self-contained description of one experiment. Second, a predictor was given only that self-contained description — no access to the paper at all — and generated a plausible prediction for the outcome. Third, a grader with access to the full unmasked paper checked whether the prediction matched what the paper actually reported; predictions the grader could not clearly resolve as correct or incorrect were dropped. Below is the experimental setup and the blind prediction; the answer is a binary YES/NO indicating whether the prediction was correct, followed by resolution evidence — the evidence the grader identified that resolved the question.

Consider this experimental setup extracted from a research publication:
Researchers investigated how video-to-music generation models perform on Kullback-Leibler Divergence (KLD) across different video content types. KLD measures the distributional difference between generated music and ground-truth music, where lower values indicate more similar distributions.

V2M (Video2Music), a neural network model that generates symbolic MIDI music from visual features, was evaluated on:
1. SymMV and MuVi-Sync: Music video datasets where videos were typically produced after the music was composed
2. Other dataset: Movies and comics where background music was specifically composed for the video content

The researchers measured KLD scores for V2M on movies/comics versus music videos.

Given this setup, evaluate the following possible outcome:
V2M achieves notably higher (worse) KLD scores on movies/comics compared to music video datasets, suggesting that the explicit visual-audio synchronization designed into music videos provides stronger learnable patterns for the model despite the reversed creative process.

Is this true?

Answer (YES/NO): NO